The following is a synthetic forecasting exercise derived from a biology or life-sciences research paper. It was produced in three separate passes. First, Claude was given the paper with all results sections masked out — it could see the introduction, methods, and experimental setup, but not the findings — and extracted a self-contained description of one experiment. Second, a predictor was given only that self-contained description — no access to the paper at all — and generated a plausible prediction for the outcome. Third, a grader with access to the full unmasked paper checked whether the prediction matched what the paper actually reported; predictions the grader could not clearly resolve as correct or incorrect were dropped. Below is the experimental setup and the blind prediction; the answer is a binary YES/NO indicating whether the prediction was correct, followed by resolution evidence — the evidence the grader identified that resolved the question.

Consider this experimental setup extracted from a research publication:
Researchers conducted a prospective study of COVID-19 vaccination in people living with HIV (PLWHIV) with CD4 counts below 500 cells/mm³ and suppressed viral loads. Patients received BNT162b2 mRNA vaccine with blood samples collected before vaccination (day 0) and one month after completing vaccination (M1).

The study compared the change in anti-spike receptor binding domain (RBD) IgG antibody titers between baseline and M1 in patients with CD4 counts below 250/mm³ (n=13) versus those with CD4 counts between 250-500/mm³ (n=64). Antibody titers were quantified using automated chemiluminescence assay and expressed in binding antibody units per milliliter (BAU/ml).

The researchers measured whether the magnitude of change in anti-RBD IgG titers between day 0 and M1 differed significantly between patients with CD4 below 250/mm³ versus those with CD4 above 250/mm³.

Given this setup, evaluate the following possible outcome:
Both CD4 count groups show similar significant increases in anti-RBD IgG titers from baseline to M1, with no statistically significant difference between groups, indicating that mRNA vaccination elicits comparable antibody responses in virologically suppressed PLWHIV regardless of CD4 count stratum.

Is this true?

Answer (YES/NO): YES